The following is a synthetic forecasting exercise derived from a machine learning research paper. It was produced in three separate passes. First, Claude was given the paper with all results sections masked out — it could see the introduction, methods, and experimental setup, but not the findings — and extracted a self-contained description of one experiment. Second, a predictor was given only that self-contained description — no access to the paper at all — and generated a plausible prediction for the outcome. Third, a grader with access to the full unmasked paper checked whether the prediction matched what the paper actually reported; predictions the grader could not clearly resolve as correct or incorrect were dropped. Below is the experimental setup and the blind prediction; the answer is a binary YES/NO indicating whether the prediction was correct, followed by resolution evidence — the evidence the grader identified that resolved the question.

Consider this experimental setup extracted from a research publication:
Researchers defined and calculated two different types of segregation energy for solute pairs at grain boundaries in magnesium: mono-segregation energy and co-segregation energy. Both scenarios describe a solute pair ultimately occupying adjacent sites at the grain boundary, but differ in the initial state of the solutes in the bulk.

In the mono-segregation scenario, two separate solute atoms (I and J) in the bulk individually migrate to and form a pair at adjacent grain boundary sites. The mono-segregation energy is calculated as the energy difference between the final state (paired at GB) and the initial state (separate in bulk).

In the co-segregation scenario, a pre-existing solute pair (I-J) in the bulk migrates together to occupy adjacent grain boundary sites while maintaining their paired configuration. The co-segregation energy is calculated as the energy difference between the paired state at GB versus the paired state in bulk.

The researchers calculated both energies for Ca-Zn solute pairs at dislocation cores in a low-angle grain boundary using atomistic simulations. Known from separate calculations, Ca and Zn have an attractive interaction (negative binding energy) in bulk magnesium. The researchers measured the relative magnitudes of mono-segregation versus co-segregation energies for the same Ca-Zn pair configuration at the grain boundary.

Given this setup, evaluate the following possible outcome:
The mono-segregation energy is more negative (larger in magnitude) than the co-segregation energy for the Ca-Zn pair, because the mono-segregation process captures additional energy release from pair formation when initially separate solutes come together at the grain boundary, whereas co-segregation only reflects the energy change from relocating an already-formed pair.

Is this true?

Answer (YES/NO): YES